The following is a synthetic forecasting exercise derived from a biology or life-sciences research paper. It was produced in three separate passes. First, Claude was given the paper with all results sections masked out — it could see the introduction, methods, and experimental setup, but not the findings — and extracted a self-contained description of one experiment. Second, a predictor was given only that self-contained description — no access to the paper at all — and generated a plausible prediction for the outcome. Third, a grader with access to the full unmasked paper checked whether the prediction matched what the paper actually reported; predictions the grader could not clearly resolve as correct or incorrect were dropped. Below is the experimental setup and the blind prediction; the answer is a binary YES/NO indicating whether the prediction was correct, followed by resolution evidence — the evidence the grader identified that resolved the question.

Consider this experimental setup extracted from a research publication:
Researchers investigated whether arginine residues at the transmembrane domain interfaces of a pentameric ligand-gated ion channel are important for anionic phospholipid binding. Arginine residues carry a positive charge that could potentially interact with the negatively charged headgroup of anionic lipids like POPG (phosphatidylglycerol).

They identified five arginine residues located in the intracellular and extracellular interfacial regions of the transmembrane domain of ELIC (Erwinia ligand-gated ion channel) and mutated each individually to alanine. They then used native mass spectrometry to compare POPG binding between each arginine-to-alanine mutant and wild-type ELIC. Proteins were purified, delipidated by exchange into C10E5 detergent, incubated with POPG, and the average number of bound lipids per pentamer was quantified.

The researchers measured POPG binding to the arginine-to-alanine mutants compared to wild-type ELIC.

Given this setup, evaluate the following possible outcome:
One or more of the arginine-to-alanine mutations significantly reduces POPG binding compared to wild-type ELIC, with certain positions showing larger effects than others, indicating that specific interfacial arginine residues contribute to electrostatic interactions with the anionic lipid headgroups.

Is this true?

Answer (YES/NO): NO